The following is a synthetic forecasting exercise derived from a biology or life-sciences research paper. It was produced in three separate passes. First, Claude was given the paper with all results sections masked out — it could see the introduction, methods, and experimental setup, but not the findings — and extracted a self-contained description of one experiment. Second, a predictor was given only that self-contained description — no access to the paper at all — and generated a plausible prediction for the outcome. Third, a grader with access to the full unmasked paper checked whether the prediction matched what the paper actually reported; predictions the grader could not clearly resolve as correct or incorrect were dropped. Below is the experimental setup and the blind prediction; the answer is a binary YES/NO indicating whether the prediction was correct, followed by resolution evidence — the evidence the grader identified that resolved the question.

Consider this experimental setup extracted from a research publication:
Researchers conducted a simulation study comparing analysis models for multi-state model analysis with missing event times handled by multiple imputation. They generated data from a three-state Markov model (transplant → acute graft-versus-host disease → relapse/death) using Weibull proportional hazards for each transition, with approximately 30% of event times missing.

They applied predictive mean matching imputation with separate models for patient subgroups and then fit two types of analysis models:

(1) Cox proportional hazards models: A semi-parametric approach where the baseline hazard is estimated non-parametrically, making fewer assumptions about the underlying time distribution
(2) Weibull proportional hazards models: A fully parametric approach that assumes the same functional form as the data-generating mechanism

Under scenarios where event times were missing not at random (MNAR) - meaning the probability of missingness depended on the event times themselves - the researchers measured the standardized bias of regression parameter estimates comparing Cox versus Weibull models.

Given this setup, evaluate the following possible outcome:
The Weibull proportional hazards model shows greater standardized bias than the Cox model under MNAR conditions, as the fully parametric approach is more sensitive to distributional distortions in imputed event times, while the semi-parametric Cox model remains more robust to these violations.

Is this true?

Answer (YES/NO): YES